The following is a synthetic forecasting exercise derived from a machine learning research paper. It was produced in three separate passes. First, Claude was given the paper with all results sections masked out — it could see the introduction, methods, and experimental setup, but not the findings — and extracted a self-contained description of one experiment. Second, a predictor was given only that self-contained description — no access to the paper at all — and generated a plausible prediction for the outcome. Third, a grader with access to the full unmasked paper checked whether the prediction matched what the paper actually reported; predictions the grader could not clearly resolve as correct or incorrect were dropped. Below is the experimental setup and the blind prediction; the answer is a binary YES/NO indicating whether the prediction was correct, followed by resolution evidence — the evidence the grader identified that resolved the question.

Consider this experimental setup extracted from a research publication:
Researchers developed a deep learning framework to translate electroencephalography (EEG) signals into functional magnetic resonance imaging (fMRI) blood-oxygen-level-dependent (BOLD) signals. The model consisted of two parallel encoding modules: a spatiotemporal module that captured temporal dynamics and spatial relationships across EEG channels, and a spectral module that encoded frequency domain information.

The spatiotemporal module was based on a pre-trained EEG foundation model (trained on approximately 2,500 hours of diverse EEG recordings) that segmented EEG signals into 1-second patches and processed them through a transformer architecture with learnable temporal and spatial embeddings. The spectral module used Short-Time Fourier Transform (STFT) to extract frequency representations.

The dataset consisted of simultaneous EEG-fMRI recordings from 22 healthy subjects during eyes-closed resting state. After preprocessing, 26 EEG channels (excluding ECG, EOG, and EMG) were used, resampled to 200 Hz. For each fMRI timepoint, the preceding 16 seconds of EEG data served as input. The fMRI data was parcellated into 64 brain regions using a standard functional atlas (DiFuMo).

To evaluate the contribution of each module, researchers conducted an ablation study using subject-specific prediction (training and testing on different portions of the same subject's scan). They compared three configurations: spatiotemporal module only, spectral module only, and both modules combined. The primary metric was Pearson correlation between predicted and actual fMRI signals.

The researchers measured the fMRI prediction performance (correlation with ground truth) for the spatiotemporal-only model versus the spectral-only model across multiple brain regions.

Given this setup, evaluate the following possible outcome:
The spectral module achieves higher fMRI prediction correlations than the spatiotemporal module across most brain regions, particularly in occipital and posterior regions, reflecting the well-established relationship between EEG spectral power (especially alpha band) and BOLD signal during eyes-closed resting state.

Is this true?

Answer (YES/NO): NO